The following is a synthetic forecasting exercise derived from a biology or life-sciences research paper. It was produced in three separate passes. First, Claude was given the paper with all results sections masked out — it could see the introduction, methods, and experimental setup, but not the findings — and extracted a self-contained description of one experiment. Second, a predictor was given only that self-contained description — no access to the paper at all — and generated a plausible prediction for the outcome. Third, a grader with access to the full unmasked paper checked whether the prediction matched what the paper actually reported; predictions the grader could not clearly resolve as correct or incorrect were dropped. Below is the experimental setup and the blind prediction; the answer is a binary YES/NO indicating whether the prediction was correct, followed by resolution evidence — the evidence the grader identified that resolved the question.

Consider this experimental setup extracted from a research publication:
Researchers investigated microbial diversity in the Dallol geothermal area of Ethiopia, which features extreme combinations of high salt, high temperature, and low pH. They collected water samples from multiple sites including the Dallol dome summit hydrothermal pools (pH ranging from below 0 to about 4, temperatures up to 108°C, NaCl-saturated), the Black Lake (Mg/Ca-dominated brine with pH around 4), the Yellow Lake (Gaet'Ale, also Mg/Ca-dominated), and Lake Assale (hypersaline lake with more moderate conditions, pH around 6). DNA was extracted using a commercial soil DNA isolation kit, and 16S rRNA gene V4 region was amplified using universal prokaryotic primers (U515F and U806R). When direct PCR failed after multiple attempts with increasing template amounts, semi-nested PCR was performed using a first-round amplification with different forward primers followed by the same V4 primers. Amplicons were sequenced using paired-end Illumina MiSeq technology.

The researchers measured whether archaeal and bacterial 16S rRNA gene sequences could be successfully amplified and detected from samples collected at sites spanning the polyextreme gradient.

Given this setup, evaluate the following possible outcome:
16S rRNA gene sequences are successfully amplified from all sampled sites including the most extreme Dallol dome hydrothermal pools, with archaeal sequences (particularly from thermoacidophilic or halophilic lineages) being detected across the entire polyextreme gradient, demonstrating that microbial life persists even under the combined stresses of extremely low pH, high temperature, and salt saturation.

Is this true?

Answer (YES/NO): NO